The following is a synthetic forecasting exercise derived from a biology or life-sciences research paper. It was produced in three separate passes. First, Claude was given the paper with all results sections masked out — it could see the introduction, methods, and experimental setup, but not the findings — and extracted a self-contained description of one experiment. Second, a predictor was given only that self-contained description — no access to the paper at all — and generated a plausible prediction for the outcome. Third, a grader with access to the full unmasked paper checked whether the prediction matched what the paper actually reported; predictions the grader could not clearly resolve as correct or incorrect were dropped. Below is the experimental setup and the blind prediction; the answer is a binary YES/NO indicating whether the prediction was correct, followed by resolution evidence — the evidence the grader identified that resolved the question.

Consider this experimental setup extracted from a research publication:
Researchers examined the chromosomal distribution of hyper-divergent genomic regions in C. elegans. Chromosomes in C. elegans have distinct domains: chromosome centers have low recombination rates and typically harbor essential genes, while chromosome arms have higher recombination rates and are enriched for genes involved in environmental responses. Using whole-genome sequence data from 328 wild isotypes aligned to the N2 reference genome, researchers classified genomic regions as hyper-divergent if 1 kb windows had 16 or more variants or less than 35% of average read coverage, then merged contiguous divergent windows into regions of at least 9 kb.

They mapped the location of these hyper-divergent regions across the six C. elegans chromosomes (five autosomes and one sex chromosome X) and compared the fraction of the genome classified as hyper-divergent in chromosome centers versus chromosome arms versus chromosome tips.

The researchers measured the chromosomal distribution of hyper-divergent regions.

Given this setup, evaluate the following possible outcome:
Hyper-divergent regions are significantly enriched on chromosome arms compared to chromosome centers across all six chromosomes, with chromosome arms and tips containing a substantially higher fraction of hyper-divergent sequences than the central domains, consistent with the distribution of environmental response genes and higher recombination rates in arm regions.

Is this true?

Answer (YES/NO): YES